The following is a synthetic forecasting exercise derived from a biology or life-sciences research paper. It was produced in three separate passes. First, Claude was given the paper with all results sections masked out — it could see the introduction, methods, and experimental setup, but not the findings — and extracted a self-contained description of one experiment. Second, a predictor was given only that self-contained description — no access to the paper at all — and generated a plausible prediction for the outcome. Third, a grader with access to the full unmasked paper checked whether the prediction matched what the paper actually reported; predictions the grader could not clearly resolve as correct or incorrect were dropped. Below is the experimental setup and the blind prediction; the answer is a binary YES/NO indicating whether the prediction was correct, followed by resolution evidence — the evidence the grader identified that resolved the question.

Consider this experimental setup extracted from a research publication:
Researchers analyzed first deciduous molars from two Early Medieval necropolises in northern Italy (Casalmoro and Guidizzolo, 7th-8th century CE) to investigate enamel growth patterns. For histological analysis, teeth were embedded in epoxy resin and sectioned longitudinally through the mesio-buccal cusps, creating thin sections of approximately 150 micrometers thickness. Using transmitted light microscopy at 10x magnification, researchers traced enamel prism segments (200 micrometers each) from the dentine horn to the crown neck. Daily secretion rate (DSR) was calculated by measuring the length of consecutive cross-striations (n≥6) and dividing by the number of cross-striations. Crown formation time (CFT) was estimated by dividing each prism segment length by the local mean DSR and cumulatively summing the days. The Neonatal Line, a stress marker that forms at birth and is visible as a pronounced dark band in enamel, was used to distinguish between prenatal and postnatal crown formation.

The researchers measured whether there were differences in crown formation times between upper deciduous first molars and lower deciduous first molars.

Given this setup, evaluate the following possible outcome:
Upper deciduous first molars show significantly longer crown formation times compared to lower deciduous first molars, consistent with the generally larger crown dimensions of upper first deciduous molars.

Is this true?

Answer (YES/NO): NO